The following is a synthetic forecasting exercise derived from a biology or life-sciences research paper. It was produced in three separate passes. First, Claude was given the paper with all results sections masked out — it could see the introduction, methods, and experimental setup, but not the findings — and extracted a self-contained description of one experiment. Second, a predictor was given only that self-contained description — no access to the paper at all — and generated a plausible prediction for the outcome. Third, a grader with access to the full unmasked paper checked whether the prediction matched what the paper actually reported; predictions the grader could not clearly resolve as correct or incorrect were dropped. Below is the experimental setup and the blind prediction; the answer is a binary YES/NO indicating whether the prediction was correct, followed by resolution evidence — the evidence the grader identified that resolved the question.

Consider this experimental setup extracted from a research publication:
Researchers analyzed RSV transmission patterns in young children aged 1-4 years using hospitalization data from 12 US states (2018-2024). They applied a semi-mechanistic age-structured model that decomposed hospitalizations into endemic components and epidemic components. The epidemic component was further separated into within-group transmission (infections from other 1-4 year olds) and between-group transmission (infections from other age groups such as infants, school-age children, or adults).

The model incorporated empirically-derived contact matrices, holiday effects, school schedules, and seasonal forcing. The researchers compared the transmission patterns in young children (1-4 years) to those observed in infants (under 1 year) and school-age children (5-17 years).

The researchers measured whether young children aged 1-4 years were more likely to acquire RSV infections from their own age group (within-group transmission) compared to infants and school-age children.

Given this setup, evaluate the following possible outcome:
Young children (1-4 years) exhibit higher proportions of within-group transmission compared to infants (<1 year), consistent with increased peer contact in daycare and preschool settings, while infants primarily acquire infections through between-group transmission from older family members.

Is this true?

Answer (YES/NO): YES